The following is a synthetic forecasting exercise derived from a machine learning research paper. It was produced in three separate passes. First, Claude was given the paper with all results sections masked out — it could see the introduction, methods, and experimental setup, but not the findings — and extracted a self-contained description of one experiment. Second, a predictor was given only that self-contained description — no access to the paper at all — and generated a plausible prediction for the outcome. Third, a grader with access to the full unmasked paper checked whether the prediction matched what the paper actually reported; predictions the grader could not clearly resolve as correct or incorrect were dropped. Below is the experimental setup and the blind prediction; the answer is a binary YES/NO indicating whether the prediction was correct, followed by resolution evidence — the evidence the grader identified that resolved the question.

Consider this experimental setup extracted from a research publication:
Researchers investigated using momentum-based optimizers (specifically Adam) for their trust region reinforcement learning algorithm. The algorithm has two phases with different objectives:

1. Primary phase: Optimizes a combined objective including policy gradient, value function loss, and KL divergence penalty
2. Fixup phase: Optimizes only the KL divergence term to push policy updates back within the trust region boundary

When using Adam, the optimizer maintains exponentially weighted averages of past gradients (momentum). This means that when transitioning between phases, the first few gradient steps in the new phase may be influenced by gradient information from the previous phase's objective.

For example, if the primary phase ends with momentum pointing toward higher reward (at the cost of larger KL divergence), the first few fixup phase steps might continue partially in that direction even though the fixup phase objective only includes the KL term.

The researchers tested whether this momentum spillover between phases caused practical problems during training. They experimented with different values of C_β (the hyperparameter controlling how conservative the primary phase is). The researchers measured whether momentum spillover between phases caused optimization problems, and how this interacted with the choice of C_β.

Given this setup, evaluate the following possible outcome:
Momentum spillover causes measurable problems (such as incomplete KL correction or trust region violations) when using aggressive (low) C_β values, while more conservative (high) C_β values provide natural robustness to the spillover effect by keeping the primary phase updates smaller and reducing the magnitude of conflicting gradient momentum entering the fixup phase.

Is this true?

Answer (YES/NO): NO